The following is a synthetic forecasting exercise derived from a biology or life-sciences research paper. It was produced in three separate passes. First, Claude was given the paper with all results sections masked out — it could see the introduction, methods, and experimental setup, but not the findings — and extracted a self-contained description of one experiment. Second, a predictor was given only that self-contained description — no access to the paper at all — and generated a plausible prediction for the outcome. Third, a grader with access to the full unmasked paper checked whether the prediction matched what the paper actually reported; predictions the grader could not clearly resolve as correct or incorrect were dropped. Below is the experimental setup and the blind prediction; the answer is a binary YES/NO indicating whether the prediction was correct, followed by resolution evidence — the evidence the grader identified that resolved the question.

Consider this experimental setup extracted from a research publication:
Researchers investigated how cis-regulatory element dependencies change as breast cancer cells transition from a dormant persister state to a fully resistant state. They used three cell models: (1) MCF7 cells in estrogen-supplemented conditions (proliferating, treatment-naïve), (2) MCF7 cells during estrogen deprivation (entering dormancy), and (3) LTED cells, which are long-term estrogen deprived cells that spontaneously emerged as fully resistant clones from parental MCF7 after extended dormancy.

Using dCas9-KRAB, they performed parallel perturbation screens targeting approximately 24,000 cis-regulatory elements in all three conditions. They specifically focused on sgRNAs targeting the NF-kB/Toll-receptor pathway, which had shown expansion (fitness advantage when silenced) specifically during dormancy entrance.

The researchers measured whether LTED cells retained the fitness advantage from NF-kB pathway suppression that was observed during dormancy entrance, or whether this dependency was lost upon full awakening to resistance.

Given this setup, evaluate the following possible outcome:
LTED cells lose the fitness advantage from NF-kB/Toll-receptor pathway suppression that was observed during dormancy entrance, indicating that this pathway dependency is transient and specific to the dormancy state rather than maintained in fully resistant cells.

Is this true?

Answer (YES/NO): YES